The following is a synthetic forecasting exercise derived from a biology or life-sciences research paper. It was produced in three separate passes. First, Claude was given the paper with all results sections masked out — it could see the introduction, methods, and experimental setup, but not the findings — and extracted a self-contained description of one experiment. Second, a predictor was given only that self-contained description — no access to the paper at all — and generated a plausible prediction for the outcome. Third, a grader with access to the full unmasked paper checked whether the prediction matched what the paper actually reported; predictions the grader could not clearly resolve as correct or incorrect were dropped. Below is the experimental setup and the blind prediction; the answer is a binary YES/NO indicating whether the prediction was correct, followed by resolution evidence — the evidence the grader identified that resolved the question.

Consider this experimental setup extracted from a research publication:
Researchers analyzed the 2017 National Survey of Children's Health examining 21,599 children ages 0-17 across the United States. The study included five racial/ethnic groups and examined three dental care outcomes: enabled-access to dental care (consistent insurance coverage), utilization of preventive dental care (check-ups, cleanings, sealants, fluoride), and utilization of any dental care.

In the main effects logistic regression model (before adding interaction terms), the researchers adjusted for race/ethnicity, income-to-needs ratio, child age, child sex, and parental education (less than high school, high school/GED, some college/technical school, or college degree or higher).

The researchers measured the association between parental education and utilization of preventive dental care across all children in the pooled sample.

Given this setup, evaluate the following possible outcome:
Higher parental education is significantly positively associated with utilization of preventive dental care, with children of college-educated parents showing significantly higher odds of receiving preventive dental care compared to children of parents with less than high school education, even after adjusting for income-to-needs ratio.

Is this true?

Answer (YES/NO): YES